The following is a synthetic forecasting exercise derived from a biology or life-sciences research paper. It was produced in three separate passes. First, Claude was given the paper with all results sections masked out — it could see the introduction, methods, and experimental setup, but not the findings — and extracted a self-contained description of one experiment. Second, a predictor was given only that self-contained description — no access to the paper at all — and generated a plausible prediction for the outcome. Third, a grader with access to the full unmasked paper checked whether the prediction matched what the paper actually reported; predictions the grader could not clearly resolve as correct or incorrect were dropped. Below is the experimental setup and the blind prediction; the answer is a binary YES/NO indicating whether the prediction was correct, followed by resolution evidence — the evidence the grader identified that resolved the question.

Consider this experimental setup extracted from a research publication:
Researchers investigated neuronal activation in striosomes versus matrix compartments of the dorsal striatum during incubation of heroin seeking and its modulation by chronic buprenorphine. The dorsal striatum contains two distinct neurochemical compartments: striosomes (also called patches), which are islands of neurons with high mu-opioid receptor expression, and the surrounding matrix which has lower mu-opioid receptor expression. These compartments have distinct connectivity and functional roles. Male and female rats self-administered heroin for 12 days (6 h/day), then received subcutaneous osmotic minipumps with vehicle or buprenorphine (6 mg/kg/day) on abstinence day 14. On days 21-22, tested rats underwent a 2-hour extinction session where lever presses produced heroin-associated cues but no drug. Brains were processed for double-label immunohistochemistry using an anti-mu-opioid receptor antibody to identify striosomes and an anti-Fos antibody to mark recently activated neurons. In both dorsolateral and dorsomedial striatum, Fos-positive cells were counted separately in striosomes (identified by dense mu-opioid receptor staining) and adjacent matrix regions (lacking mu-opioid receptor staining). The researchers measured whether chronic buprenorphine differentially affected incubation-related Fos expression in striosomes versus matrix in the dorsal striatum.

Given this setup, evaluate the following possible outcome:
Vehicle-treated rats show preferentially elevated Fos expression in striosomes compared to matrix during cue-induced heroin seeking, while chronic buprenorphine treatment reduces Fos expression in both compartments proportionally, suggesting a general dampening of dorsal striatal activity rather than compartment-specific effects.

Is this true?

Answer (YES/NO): NO